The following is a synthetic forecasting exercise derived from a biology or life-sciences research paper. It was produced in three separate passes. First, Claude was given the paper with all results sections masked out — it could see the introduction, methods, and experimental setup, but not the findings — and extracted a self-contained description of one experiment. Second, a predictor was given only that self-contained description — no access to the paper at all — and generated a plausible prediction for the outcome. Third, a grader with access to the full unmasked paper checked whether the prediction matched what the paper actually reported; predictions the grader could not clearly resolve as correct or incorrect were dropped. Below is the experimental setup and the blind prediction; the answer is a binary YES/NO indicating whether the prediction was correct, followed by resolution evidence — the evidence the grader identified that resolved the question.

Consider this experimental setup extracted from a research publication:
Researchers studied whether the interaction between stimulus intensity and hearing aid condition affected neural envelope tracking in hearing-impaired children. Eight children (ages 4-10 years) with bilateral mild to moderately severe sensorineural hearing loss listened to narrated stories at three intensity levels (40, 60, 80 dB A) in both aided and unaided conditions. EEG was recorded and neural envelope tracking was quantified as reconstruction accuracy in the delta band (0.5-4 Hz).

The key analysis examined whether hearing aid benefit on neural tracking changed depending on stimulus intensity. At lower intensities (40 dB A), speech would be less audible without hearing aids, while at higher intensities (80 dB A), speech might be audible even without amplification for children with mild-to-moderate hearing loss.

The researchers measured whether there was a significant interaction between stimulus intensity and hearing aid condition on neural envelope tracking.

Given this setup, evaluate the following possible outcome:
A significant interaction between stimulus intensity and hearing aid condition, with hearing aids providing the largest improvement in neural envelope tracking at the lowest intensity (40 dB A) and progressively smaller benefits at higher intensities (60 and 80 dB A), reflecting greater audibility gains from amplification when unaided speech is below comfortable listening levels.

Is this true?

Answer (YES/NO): YES